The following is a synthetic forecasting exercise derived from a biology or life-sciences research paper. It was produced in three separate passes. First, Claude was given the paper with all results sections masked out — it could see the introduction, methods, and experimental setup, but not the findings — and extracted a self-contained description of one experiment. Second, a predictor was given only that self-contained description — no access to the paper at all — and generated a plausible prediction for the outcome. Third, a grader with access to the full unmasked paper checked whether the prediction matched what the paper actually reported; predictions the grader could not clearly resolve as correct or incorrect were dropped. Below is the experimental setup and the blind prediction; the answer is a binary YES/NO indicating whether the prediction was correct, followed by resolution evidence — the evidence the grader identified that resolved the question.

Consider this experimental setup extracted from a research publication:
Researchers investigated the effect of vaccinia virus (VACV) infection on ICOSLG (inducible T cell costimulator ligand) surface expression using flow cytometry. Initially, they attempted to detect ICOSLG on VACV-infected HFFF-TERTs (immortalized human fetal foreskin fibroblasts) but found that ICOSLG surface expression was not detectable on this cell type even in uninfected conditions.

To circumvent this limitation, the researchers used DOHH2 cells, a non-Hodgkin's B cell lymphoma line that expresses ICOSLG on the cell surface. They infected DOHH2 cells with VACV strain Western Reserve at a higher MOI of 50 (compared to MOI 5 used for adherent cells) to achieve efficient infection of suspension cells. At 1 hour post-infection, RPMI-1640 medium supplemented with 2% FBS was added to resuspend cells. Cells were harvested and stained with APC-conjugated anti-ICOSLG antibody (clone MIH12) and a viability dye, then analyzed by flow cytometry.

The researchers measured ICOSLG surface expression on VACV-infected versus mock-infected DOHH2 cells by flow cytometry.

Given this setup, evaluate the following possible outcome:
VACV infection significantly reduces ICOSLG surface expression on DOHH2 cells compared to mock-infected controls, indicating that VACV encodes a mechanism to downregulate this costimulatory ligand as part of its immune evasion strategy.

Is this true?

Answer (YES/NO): YES